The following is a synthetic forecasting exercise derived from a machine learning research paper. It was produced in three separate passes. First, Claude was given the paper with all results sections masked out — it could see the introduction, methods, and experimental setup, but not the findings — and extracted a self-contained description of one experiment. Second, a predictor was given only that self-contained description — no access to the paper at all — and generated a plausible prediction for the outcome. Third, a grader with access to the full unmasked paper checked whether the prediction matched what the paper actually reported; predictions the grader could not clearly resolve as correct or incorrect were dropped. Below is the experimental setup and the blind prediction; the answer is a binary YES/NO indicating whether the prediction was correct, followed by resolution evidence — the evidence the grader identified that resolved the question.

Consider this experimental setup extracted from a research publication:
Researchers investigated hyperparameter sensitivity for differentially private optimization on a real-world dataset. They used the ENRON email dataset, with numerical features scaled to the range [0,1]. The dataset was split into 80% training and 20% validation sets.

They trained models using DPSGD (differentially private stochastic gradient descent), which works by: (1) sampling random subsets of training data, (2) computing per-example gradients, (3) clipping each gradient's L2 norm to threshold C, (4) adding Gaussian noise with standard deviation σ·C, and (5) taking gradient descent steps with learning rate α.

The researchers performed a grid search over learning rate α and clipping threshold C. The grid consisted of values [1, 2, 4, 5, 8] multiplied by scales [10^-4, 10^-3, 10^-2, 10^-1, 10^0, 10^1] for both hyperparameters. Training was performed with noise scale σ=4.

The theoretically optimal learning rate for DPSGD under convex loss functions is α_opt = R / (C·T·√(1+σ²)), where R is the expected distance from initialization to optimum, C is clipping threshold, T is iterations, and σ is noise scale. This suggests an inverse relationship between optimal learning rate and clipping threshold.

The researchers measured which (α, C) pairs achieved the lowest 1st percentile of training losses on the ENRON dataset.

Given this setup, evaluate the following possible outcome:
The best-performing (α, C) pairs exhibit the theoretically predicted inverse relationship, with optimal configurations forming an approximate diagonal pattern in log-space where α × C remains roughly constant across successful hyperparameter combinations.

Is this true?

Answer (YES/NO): YES